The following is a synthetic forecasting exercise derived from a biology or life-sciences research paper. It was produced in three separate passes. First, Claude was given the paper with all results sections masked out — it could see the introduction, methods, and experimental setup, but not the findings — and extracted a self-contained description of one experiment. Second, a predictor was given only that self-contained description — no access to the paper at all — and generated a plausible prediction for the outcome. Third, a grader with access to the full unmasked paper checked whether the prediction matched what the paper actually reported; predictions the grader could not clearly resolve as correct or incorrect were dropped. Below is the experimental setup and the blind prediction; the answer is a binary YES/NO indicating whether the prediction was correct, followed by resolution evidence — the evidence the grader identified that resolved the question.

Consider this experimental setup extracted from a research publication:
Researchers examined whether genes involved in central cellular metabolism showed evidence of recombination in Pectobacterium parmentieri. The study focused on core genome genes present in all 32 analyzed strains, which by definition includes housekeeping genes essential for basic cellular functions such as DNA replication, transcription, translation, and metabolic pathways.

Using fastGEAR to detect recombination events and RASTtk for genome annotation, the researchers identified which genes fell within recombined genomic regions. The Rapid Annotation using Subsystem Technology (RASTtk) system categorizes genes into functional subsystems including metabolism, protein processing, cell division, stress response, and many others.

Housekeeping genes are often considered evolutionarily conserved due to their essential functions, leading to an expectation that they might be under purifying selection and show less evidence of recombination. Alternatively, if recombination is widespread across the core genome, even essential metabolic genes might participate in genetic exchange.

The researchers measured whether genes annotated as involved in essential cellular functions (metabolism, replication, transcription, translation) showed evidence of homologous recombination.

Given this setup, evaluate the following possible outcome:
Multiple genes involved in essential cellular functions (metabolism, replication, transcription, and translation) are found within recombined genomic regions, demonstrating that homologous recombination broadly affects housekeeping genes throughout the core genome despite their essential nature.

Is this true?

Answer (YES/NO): YES